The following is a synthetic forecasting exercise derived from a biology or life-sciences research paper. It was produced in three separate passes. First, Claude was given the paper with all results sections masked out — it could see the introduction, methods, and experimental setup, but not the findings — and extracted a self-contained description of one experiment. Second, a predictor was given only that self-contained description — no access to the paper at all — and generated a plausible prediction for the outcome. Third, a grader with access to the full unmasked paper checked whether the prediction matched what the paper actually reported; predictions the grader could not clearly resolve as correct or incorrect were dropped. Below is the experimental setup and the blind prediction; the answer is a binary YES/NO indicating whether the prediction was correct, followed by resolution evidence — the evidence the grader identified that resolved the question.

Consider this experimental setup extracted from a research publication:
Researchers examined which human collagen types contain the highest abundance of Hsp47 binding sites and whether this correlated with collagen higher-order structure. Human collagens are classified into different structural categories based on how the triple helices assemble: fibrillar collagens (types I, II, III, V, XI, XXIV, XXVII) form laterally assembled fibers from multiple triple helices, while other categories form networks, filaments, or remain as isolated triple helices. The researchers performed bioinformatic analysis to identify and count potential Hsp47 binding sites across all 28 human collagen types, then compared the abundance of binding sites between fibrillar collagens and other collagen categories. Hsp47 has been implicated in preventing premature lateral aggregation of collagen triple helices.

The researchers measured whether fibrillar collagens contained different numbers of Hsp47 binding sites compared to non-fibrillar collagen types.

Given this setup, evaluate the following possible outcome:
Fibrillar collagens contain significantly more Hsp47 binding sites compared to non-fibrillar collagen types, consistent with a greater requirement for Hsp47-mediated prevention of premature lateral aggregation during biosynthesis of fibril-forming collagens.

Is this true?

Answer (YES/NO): YES